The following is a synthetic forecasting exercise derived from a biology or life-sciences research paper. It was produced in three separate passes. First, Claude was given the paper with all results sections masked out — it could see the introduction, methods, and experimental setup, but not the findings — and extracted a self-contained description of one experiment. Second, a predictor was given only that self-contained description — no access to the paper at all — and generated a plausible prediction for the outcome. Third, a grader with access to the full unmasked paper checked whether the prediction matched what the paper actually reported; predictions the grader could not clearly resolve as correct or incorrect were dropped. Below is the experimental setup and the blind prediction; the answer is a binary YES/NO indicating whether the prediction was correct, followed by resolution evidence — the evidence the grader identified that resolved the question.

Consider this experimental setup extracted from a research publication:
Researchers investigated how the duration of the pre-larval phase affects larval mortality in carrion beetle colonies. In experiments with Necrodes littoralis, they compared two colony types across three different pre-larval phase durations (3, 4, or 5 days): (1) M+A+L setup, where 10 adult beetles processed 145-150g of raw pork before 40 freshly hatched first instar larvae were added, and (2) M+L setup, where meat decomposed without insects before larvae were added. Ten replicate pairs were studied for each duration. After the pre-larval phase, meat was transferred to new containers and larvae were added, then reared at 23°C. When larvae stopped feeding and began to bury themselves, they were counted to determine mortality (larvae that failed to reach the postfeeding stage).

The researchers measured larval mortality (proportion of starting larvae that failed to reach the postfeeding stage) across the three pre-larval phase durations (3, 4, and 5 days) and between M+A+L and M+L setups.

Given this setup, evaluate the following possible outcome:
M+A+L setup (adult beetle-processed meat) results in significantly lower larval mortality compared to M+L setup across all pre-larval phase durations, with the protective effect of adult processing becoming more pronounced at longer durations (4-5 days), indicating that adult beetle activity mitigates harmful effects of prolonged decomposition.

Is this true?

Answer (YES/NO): NO